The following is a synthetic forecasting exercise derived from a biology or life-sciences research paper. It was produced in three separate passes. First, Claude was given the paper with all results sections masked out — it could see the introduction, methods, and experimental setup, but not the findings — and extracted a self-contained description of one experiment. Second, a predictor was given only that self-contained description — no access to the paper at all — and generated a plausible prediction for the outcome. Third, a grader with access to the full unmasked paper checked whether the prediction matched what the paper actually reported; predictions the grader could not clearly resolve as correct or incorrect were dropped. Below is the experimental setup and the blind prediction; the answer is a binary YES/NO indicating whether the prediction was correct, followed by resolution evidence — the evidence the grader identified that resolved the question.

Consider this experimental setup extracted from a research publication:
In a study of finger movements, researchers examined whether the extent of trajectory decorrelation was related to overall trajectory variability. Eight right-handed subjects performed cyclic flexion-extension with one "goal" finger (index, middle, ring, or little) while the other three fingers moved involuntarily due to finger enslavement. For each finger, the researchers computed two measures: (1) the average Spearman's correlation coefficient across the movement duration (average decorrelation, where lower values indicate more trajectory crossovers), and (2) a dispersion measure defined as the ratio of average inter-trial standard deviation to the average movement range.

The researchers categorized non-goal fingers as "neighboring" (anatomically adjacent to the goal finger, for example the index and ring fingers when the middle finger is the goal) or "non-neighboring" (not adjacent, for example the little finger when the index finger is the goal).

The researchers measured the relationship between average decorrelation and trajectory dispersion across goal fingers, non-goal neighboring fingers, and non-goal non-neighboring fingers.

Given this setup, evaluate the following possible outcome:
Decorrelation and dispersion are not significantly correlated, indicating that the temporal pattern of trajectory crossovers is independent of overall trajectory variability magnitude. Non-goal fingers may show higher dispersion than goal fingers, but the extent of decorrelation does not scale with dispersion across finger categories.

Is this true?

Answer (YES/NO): NO